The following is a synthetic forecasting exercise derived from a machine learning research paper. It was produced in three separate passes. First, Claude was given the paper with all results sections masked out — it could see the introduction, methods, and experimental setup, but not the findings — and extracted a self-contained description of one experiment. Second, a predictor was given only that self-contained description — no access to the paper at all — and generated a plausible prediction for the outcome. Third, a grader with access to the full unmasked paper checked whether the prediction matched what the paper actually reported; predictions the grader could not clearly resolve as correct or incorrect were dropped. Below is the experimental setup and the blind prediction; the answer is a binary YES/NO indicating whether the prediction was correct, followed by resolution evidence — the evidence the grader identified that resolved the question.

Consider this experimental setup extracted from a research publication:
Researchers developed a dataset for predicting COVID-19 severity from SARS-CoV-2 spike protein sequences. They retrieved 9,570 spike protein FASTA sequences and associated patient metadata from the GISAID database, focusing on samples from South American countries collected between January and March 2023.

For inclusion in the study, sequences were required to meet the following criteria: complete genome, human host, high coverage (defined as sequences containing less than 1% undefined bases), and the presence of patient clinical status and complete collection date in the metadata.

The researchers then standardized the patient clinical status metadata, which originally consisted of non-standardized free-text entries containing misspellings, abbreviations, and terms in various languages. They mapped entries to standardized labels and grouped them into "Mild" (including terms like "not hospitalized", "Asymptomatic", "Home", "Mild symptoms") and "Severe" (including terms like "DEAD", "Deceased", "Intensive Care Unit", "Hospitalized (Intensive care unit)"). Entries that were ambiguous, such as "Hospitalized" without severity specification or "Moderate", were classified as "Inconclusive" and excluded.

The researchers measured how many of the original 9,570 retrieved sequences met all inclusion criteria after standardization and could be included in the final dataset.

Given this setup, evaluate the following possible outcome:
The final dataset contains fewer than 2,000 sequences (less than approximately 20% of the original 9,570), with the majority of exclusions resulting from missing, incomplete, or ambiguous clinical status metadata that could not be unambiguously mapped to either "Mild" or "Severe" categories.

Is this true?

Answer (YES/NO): NO